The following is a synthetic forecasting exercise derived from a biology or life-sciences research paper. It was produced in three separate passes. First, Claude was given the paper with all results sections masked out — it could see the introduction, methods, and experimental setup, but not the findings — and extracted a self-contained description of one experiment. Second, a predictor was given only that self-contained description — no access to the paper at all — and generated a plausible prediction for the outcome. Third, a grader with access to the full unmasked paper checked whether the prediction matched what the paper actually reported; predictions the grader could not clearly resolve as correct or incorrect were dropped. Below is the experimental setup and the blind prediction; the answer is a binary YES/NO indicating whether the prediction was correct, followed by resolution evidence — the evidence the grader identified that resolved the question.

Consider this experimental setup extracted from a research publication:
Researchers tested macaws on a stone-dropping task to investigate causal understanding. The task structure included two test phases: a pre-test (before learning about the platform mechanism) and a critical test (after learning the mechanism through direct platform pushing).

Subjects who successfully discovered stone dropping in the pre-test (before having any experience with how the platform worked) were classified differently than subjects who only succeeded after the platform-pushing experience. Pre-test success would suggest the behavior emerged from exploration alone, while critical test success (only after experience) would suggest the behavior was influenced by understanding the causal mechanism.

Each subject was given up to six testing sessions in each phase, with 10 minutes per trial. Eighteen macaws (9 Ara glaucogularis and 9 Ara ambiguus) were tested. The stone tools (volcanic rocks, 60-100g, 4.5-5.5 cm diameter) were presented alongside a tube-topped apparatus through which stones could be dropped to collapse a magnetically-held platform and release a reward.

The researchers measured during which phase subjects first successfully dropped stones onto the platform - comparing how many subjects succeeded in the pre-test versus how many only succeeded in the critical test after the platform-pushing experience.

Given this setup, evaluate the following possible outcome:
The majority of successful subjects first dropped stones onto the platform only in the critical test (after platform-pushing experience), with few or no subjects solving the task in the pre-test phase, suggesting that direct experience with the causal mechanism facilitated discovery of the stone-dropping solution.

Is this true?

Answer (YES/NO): NO